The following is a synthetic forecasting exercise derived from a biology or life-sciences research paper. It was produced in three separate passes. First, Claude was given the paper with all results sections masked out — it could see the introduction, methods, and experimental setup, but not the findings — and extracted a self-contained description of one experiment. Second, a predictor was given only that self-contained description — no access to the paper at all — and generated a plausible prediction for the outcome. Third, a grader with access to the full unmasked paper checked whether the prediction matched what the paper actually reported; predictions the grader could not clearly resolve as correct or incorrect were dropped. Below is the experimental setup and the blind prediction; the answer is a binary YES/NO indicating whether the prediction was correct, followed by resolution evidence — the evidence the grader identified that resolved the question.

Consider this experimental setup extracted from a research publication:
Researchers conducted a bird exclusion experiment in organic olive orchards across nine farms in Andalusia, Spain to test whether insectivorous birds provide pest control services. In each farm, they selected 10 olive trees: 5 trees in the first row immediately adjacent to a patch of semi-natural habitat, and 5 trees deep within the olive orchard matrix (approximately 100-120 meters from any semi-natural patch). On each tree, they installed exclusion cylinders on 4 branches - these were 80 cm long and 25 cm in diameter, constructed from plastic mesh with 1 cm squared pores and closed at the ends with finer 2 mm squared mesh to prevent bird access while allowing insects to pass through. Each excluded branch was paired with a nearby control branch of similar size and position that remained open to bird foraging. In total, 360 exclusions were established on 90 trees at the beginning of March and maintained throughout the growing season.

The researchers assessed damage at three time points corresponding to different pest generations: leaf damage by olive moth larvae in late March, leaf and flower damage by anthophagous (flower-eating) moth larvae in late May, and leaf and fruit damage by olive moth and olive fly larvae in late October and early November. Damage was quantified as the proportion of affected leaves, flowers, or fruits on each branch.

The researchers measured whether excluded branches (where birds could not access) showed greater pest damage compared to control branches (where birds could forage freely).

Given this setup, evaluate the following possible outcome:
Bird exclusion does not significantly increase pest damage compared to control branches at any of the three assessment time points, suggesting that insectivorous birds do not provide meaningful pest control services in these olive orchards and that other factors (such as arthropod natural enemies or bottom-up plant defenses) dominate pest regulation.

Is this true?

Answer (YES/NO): YES